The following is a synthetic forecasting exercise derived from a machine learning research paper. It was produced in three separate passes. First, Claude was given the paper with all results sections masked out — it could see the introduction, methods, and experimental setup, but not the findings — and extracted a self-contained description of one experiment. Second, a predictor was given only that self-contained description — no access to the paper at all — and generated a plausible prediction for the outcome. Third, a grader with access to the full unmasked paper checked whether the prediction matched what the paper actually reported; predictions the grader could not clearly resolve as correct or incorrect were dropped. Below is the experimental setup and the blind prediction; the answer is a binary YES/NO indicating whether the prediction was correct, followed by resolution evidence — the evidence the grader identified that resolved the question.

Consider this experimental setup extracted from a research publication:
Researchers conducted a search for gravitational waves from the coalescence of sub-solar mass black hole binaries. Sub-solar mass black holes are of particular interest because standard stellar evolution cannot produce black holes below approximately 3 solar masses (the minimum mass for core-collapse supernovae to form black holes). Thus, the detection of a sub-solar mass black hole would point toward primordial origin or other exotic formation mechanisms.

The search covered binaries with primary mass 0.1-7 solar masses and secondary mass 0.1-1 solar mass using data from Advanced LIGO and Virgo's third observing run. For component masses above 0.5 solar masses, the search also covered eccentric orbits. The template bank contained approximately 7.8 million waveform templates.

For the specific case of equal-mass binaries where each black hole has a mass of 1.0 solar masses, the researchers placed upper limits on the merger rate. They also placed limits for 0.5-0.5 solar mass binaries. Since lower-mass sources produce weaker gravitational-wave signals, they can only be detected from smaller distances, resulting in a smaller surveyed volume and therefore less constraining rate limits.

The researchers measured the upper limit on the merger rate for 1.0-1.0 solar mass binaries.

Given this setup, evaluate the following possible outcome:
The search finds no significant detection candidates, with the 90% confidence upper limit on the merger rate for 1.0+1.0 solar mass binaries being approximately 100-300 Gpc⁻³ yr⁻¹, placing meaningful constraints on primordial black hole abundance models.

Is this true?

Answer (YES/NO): NO